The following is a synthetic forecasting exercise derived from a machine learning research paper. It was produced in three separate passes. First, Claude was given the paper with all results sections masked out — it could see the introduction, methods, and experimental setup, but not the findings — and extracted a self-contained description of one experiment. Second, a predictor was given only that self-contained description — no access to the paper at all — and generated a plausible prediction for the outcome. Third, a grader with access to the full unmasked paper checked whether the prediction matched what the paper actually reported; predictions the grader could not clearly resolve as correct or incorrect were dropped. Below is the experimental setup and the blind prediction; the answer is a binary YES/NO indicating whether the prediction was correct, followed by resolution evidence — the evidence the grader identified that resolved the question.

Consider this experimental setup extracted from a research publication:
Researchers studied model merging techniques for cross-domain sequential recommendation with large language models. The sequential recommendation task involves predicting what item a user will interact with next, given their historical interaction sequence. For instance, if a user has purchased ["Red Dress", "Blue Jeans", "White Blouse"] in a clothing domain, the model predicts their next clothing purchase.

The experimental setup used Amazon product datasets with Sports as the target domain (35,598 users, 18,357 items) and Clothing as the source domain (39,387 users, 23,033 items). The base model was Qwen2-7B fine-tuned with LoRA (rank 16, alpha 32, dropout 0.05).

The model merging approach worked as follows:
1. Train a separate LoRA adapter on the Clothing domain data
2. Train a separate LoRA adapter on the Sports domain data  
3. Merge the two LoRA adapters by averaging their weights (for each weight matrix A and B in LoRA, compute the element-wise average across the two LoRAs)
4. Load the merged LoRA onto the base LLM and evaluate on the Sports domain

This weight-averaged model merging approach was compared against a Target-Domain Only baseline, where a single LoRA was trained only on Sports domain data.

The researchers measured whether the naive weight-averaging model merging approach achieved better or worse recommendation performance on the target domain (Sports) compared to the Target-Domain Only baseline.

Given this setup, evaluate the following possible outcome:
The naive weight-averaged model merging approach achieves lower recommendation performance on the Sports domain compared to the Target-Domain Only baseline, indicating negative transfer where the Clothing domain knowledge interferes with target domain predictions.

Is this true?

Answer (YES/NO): YES